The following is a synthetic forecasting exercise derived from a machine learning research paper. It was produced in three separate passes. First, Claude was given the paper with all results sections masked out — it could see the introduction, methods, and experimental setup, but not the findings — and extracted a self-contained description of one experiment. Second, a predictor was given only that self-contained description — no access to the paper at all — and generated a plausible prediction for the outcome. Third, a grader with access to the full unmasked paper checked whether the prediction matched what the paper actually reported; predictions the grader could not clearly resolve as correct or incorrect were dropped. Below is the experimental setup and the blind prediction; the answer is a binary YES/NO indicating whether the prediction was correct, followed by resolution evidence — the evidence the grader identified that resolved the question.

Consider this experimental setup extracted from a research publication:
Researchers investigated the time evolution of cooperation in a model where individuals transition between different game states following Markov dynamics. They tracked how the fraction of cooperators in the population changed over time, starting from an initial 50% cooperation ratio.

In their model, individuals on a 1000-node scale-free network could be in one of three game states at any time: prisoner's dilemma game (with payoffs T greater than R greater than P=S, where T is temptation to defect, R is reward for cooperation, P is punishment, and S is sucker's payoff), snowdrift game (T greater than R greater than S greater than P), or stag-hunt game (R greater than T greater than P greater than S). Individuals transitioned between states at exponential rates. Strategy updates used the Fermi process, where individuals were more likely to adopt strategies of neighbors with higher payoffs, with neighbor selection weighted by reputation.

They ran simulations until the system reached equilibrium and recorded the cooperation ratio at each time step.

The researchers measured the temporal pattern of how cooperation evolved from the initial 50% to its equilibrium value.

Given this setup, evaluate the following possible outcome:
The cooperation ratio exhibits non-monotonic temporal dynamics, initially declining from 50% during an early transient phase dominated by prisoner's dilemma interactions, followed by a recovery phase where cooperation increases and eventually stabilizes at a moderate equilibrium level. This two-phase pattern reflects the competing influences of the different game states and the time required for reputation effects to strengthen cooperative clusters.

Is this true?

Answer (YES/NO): NO